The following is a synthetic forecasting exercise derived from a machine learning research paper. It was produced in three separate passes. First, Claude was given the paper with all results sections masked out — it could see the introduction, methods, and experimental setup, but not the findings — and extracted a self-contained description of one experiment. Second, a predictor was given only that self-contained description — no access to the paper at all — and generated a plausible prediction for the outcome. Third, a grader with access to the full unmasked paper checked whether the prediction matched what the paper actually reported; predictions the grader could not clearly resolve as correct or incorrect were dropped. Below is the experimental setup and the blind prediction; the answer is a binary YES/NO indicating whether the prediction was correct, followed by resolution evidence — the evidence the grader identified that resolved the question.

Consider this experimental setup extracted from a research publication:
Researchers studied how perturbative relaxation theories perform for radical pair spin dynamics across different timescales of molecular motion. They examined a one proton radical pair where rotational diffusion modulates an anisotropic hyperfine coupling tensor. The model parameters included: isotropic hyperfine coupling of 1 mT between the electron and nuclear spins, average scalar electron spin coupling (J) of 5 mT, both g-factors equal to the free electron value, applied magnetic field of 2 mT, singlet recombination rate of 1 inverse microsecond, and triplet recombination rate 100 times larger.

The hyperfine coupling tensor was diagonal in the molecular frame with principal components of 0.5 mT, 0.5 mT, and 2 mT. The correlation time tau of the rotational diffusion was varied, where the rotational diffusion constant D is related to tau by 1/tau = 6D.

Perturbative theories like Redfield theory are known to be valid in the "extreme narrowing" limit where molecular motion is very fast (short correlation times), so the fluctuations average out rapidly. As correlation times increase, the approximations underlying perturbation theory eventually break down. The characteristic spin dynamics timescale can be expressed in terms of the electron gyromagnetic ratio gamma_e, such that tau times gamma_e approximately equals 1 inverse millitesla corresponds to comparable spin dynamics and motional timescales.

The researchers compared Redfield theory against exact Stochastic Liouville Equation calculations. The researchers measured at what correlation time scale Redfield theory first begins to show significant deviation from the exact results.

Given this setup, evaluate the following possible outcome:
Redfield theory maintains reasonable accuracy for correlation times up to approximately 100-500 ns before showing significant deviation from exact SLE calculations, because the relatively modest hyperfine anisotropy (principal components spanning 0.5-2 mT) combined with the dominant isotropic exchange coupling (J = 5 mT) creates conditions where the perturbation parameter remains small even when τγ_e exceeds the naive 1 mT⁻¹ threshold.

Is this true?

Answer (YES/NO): NO